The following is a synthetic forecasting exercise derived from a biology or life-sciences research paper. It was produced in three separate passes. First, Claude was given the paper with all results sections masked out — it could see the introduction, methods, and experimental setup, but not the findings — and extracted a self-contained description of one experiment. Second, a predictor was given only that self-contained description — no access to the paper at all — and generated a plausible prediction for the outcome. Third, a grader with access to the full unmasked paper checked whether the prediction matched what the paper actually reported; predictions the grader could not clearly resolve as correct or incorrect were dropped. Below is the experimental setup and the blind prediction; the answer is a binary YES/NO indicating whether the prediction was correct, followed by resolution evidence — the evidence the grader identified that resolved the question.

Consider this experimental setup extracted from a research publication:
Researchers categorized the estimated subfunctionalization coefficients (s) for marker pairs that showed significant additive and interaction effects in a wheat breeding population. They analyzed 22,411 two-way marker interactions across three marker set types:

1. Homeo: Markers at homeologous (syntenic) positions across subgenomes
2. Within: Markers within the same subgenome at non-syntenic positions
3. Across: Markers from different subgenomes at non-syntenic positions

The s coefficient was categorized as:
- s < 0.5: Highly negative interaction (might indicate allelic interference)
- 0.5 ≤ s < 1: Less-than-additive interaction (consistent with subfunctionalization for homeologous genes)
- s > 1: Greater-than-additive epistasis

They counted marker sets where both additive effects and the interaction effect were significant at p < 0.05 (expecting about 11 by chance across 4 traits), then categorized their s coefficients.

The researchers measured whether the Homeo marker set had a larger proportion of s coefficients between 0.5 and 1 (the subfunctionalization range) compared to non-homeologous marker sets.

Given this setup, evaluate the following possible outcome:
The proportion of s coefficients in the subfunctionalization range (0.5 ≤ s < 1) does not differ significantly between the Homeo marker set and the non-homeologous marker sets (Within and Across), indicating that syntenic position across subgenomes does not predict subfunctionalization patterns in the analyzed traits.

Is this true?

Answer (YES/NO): NO